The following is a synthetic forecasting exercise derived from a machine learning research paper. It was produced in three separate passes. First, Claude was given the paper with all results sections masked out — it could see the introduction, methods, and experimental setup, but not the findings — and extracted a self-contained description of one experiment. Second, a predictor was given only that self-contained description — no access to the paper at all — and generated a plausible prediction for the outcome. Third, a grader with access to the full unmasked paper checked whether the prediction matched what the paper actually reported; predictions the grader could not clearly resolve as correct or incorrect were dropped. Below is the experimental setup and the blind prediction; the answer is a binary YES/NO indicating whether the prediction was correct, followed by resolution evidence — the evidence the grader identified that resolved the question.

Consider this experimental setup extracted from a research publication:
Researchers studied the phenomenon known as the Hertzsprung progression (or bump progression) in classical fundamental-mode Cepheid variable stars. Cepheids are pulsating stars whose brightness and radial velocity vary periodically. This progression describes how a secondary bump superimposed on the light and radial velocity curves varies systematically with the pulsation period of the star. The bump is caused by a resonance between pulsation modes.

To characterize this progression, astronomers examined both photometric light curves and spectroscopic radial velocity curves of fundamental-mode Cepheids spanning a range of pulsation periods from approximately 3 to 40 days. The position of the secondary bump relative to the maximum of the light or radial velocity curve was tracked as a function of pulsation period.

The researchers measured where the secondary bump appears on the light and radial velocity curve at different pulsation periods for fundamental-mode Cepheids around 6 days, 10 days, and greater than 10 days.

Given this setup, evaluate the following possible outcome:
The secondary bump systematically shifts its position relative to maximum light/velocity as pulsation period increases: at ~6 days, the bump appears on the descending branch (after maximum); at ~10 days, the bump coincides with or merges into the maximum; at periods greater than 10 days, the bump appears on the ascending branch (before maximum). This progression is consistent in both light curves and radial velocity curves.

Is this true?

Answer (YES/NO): YES